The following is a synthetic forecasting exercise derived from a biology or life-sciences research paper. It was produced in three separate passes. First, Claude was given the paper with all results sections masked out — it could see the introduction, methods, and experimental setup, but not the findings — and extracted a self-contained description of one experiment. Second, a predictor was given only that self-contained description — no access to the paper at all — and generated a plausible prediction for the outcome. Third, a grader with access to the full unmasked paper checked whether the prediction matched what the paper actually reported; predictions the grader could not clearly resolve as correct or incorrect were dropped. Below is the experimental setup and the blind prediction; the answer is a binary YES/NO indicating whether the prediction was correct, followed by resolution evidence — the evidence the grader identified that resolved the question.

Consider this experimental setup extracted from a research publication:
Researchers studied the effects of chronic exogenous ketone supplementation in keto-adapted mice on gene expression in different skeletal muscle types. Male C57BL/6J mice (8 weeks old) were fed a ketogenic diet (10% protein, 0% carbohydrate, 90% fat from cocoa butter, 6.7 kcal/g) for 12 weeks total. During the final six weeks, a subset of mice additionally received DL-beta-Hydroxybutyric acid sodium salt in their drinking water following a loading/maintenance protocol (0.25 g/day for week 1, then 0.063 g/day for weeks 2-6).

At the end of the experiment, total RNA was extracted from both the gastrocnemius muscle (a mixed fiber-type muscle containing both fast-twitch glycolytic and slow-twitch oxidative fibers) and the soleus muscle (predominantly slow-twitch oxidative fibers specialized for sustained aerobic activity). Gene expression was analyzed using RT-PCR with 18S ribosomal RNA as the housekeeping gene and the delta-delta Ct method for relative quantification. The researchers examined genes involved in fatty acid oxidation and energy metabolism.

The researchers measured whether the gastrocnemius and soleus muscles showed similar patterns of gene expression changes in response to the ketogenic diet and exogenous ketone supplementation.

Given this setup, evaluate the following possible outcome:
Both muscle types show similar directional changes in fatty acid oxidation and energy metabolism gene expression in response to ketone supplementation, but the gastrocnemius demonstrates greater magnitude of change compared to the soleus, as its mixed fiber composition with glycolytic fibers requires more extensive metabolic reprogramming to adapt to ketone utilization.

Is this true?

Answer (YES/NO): NO